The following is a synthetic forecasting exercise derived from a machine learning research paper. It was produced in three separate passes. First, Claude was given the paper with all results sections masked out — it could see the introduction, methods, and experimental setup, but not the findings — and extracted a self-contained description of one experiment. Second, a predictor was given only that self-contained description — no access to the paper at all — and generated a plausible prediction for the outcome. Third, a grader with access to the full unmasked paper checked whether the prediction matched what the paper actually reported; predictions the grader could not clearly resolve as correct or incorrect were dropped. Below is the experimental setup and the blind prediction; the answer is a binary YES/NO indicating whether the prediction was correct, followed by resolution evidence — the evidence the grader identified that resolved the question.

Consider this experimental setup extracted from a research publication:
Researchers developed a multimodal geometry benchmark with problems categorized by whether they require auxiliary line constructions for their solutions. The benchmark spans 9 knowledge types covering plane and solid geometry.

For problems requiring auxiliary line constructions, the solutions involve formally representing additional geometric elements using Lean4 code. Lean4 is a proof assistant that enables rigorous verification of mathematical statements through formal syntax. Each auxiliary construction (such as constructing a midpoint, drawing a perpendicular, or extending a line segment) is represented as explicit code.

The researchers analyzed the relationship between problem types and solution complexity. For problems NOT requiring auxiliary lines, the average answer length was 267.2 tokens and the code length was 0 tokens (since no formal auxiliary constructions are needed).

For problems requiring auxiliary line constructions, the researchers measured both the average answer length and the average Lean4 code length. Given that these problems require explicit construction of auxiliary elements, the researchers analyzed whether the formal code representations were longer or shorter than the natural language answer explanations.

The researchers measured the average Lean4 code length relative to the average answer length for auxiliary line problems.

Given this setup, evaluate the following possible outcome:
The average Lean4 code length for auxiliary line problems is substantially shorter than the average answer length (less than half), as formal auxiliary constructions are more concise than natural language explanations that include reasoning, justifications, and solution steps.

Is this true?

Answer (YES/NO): NO